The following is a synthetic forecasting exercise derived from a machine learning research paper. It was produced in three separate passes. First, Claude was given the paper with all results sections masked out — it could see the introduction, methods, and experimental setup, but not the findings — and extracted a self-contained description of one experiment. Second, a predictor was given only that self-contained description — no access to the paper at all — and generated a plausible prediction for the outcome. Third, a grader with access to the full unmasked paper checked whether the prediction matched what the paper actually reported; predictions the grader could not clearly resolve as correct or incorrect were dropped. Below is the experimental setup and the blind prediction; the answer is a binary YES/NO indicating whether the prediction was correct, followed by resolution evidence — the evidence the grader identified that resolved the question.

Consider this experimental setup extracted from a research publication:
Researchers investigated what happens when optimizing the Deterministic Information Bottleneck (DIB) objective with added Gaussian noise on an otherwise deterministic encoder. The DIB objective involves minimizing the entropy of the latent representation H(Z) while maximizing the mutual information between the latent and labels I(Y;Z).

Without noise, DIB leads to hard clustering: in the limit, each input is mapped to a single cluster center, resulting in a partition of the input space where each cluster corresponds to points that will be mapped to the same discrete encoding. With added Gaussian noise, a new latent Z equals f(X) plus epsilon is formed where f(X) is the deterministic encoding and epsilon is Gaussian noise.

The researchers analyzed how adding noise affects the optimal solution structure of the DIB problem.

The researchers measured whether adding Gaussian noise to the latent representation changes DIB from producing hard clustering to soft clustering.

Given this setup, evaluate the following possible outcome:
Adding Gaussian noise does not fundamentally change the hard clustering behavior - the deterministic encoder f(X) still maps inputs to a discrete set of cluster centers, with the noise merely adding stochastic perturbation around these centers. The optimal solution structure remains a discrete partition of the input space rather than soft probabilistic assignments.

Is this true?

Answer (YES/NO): NO